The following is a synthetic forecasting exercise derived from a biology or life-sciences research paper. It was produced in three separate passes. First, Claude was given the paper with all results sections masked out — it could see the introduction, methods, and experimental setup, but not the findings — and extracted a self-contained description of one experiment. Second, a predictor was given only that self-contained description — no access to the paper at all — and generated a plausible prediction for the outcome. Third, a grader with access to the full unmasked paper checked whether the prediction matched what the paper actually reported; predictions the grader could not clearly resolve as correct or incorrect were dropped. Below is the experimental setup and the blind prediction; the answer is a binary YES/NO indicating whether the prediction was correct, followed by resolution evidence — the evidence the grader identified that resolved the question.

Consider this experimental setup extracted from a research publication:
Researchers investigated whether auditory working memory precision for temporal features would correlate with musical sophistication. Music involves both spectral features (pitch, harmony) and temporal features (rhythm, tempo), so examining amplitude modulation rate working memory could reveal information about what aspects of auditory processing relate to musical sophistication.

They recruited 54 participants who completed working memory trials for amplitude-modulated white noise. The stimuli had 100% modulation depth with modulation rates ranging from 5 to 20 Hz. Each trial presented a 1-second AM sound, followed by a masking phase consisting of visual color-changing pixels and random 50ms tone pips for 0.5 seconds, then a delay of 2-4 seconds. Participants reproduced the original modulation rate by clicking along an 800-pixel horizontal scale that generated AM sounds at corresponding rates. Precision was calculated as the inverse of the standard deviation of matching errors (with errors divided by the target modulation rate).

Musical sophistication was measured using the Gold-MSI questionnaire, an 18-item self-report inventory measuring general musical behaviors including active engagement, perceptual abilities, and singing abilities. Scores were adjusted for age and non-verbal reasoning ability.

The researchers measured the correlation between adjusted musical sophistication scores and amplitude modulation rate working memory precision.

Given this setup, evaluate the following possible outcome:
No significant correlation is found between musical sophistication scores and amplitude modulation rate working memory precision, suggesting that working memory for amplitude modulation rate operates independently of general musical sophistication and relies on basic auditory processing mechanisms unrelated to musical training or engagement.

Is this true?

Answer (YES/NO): YES